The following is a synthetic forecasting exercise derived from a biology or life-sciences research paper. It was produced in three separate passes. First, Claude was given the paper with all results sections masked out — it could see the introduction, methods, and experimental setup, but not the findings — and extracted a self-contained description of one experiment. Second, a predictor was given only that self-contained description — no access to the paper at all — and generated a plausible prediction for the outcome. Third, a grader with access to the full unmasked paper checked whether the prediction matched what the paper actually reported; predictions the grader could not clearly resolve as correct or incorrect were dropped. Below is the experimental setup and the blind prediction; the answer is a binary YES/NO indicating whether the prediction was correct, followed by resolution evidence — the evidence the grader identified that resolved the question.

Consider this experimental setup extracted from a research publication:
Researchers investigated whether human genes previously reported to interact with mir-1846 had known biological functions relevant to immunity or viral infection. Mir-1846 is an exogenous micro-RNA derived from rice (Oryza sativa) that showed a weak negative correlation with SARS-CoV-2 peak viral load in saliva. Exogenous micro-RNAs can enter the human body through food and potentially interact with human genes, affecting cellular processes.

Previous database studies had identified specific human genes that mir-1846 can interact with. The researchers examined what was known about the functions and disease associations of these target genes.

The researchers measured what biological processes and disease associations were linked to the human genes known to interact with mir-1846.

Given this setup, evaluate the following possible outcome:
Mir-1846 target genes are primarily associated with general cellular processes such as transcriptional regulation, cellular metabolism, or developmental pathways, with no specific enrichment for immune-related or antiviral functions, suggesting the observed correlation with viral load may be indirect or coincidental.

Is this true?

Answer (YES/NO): NO